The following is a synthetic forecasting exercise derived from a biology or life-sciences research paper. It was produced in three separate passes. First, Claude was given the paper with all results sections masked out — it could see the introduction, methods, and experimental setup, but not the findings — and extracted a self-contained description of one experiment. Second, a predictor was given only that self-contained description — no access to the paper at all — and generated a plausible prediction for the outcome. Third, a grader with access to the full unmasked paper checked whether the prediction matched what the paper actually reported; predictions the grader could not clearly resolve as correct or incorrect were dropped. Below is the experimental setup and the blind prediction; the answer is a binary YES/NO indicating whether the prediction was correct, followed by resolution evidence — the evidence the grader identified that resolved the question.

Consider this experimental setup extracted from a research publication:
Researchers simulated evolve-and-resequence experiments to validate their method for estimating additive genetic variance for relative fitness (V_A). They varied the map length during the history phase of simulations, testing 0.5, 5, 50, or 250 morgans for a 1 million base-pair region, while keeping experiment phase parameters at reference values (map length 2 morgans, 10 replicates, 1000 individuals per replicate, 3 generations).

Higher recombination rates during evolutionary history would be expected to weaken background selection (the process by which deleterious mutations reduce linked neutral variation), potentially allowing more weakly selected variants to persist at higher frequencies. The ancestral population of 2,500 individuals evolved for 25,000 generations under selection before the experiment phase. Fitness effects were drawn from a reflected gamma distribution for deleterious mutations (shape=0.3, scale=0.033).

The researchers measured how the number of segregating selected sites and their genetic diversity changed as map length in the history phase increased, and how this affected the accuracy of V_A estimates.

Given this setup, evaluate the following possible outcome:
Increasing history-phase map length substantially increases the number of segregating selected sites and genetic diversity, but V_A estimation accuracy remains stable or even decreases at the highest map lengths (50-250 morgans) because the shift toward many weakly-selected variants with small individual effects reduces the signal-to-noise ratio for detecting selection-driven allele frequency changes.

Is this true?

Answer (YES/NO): YES